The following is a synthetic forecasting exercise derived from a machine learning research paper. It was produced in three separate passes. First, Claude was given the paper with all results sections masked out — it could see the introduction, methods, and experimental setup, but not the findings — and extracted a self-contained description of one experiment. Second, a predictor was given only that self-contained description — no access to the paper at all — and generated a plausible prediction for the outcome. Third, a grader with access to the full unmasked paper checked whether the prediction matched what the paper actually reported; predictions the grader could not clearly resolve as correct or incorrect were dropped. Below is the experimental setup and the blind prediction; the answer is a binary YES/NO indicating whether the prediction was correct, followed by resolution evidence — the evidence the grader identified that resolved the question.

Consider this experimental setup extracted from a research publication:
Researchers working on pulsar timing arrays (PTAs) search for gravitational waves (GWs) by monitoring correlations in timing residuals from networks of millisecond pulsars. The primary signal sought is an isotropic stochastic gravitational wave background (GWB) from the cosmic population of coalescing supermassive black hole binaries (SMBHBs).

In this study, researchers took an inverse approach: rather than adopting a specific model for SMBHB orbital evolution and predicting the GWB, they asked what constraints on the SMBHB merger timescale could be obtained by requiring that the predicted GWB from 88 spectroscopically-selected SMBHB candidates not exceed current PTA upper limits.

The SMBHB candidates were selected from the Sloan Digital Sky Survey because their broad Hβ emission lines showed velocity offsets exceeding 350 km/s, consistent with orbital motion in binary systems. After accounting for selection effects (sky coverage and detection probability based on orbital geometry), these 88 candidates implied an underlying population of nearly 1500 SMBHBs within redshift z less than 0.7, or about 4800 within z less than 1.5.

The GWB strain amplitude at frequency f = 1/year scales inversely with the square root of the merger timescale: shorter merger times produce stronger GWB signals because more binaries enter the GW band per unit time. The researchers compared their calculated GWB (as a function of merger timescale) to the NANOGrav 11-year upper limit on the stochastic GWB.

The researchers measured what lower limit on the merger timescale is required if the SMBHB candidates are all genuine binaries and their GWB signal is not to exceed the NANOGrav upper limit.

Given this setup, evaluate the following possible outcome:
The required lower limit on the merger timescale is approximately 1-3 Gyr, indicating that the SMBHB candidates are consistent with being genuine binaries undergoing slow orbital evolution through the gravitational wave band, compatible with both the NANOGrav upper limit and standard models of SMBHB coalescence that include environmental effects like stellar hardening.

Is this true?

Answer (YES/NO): NO